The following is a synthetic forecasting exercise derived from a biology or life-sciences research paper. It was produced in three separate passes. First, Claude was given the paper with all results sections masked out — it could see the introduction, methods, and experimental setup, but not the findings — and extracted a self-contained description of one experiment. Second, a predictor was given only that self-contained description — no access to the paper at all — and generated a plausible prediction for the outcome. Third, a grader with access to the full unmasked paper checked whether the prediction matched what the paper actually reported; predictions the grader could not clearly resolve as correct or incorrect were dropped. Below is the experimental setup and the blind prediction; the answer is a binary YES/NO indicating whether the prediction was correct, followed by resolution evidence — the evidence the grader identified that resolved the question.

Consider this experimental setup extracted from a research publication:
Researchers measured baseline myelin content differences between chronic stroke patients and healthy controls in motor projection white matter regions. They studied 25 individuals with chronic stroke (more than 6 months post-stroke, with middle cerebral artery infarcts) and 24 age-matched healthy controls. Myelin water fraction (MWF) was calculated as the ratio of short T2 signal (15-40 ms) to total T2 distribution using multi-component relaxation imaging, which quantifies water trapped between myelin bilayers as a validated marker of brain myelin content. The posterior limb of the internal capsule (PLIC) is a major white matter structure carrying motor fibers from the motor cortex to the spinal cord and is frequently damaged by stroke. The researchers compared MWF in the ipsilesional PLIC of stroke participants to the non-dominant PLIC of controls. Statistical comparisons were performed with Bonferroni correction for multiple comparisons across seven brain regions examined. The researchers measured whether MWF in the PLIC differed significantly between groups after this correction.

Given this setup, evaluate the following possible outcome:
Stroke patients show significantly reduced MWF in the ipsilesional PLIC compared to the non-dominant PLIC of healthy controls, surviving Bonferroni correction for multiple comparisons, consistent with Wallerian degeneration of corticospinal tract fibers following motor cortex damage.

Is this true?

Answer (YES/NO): YES